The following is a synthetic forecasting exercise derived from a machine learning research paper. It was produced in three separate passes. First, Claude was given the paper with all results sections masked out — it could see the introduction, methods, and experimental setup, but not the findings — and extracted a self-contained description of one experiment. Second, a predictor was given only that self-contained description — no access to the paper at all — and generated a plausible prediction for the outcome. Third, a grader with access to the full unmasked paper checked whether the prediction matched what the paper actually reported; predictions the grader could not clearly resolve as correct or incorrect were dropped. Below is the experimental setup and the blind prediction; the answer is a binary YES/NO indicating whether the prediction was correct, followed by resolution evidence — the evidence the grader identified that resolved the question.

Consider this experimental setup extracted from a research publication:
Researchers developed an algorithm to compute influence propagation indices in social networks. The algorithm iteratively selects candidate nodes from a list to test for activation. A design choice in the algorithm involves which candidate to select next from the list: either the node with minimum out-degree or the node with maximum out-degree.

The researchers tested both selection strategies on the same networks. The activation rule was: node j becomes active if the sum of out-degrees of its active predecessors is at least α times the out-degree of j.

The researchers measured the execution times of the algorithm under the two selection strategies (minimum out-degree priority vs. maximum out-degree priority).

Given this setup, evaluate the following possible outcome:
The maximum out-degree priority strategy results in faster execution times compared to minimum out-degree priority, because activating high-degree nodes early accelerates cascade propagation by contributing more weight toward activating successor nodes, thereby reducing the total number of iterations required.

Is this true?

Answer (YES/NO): NO